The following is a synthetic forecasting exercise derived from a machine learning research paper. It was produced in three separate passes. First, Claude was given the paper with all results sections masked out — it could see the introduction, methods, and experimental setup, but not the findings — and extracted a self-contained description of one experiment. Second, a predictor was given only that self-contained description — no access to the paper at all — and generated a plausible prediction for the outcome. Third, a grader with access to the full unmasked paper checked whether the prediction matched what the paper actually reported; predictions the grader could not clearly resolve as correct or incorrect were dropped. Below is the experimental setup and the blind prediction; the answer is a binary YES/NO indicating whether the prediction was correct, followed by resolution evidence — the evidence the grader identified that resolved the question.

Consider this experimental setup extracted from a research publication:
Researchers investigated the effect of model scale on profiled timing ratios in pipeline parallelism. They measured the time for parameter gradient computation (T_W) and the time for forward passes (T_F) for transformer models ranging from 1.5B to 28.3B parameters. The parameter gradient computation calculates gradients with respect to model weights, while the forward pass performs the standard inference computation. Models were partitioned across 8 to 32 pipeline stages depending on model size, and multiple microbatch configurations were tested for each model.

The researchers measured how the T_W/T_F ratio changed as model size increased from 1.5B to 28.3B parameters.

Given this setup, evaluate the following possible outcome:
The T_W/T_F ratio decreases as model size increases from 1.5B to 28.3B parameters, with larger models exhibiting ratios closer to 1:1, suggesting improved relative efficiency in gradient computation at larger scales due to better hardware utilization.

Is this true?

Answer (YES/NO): NO